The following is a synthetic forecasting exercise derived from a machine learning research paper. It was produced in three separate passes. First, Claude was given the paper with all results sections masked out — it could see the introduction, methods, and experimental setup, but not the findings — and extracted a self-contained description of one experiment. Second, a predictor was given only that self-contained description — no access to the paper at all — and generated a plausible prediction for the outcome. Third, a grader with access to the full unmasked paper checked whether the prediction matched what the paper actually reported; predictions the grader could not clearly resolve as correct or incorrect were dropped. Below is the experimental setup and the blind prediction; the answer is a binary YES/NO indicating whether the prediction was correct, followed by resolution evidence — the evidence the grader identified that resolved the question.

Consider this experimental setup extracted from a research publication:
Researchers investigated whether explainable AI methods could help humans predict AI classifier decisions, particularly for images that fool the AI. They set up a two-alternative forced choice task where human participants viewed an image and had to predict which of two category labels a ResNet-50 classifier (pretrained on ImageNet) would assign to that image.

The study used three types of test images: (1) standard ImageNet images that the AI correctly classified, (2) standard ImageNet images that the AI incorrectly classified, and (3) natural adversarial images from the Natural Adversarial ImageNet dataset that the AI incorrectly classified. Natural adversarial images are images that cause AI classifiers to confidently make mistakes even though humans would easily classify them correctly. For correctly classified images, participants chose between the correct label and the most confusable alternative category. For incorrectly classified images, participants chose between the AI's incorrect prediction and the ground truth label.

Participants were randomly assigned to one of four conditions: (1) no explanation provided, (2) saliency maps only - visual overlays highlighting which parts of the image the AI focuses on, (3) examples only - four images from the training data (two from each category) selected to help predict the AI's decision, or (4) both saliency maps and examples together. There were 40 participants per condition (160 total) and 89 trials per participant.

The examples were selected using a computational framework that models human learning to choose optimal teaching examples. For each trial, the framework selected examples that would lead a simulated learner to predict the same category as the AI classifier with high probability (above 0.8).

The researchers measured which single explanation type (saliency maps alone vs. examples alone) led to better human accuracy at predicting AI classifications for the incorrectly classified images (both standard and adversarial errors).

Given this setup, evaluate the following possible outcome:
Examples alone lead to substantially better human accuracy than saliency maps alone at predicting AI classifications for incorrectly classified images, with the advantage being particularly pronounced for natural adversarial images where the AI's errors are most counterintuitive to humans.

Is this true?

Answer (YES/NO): NO